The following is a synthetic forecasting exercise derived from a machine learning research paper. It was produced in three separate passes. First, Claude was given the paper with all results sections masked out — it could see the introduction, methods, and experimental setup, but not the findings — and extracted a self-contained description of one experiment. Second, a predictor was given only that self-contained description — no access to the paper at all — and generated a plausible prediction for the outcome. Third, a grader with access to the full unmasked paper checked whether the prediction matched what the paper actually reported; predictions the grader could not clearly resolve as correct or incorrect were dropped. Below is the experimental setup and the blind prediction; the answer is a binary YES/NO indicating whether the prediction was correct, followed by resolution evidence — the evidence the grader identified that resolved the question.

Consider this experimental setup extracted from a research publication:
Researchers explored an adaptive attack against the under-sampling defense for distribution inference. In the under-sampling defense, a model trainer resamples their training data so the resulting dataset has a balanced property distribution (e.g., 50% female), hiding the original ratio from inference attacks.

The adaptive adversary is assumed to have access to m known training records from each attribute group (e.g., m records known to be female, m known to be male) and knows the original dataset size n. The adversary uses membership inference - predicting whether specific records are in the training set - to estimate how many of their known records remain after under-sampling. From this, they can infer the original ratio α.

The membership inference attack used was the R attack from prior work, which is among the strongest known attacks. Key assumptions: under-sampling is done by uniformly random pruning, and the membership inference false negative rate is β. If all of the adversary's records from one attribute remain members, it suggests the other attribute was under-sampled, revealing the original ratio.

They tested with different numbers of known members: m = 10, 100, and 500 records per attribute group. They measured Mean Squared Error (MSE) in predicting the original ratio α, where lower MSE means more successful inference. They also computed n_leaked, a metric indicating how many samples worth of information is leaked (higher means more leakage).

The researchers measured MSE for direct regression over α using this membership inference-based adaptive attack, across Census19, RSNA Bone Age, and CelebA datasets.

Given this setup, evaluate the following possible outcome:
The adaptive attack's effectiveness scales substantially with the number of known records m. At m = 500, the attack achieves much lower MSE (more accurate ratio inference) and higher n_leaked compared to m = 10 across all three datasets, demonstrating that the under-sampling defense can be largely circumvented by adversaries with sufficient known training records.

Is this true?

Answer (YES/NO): NO